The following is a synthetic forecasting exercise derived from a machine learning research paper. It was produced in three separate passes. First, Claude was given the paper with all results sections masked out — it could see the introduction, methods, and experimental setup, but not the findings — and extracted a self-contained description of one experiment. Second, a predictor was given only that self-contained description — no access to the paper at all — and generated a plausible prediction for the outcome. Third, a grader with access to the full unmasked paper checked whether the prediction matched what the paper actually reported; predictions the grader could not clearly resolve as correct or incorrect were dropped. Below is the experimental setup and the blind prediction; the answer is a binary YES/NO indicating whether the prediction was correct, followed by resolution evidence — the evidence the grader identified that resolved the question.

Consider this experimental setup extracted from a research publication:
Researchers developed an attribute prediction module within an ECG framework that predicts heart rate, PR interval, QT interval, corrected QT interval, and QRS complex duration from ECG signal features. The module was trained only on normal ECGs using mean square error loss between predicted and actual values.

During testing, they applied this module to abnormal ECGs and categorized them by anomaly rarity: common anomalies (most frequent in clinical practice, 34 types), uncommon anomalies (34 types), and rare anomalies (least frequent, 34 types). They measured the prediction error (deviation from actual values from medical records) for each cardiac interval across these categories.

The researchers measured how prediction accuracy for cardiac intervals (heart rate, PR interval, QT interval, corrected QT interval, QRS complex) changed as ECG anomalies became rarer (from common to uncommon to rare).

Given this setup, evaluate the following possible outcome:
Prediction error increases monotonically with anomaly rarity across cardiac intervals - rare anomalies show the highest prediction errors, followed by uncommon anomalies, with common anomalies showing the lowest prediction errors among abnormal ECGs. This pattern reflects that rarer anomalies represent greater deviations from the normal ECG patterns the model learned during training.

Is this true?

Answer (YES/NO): YES